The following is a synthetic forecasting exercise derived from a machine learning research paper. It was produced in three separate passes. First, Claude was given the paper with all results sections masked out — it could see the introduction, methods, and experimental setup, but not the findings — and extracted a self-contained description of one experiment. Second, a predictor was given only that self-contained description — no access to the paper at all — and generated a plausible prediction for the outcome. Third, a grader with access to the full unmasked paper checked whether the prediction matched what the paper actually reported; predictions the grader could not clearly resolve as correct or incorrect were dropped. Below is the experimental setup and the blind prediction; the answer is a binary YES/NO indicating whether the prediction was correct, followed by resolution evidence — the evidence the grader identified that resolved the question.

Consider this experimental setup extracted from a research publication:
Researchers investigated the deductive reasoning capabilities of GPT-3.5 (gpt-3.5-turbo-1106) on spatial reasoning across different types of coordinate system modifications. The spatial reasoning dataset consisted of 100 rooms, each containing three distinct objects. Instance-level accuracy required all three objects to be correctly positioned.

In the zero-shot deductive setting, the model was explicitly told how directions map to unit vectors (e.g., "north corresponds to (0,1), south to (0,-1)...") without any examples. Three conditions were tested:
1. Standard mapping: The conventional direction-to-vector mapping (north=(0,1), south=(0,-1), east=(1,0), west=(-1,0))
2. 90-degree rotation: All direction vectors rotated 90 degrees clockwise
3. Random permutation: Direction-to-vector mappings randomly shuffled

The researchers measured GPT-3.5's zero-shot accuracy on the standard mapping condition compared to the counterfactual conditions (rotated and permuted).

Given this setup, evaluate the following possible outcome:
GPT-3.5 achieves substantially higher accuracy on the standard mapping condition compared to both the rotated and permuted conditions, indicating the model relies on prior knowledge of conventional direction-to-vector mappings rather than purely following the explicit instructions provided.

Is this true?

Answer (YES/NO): YES